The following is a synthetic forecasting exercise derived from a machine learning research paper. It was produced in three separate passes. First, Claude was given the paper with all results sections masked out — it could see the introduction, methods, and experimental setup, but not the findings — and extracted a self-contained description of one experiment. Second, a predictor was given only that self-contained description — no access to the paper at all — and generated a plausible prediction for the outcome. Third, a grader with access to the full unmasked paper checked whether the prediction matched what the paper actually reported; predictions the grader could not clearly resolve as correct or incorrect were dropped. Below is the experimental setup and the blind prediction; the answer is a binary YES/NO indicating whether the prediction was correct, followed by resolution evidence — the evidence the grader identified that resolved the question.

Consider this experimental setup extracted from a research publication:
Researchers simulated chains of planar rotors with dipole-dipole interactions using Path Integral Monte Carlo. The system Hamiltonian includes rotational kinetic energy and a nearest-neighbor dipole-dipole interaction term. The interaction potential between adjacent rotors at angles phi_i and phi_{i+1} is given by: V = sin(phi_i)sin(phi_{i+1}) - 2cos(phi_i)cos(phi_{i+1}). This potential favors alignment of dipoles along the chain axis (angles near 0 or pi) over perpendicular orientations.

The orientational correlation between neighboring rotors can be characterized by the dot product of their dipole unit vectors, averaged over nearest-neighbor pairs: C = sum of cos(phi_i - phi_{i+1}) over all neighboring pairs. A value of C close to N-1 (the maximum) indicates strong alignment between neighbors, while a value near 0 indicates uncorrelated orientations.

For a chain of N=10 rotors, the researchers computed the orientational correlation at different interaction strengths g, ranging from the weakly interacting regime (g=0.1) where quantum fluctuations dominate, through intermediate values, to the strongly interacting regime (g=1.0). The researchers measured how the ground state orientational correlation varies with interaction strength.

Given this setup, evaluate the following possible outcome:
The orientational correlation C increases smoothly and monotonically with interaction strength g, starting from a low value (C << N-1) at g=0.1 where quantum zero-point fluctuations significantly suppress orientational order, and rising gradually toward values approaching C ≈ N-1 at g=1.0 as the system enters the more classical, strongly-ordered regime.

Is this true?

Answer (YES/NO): NO